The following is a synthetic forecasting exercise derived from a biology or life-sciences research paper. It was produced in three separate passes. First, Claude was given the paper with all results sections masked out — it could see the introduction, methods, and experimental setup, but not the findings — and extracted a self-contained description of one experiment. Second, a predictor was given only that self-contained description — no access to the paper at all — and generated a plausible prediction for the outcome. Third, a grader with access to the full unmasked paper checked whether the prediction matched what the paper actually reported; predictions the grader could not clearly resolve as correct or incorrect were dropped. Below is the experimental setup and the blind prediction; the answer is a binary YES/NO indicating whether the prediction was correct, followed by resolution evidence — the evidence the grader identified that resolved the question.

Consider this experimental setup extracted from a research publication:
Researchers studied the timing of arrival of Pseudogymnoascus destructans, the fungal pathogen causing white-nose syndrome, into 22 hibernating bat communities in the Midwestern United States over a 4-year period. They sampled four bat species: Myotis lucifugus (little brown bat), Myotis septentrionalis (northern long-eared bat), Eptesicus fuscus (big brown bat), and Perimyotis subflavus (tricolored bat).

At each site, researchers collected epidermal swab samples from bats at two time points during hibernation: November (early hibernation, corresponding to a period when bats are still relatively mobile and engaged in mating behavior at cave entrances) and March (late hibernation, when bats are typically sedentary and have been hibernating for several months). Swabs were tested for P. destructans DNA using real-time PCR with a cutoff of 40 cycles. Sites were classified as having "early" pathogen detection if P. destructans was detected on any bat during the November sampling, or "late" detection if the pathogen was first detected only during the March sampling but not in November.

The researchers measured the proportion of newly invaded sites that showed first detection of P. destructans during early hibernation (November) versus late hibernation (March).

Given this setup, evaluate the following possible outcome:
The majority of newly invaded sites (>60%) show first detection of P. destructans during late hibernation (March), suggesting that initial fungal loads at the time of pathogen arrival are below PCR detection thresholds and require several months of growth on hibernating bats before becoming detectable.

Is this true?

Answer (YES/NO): NO